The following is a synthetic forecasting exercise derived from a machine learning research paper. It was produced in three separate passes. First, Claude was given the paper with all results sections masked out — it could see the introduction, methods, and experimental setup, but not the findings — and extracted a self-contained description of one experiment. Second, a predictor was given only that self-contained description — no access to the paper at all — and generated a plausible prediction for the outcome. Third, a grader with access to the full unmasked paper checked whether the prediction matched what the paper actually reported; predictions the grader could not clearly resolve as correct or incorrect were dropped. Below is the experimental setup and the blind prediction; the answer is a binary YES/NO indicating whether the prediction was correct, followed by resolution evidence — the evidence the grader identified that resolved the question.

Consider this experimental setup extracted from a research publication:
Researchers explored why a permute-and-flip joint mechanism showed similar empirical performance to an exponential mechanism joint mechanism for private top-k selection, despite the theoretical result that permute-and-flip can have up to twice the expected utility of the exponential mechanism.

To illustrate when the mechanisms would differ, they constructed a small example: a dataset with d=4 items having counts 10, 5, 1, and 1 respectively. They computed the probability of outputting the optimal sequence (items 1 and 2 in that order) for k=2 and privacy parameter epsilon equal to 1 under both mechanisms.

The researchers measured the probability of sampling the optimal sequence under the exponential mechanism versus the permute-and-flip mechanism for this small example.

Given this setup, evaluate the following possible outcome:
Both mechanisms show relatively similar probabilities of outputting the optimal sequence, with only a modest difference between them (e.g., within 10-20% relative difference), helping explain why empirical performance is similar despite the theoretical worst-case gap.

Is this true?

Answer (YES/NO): NO